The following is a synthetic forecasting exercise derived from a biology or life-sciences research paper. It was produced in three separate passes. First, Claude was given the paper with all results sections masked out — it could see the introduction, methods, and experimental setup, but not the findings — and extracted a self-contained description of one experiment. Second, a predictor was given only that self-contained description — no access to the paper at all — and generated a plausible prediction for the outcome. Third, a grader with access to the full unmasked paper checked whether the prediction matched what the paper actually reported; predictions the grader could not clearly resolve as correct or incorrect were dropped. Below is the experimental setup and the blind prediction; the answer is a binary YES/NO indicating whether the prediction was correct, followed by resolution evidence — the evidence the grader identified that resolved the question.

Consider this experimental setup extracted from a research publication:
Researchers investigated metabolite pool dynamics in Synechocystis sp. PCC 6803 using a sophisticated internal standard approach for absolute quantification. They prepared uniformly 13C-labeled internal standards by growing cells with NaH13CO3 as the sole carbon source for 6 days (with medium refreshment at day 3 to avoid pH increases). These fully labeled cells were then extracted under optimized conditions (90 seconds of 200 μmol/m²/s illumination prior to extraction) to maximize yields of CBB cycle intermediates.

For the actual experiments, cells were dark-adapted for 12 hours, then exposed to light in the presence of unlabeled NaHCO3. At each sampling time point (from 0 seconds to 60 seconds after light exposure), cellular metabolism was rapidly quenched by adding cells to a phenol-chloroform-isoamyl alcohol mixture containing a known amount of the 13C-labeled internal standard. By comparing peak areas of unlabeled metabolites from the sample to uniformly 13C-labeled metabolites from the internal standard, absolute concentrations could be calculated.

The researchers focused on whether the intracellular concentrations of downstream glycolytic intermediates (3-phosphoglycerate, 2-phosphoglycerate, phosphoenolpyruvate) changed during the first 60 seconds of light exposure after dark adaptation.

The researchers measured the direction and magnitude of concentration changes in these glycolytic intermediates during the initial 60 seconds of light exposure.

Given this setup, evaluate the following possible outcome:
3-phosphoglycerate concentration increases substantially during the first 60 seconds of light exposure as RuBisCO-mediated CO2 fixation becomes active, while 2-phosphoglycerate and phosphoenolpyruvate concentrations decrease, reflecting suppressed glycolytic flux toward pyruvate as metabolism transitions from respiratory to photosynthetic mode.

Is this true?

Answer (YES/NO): NO